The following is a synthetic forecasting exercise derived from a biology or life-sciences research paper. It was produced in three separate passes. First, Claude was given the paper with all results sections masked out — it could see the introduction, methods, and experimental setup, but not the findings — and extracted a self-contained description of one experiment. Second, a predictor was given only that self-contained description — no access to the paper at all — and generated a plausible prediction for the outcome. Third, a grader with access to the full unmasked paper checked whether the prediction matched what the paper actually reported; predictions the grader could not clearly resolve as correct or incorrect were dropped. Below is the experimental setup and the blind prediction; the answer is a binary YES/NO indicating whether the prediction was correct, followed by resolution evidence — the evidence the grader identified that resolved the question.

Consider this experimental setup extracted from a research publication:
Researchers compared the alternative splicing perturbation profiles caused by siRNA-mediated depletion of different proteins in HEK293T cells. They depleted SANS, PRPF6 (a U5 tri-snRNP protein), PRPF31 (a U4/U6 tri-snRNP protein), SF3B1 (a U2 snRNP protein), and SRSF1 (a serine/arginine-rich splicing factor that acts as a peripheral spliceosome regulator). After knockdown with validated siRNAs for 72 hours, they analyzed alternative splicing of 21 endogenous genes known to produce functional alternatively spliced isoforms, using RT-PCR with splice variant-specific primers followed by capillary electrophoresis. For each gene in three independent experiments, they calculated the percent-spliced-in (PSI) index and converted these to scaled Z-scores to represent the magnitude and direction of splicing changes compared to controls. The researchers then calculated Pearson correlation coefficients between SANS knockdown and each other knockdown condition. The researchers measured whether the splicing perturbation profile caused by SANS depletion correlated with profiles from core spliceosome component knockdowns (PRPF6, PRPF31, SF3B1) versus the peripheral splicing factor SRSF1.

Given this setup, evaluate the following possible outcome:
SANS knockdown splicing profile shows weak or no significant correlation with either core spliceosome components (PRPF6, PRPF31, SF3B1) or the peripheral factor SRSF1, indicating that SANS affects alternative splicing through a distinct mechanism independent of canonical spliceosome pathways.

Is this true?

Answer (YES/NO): NO